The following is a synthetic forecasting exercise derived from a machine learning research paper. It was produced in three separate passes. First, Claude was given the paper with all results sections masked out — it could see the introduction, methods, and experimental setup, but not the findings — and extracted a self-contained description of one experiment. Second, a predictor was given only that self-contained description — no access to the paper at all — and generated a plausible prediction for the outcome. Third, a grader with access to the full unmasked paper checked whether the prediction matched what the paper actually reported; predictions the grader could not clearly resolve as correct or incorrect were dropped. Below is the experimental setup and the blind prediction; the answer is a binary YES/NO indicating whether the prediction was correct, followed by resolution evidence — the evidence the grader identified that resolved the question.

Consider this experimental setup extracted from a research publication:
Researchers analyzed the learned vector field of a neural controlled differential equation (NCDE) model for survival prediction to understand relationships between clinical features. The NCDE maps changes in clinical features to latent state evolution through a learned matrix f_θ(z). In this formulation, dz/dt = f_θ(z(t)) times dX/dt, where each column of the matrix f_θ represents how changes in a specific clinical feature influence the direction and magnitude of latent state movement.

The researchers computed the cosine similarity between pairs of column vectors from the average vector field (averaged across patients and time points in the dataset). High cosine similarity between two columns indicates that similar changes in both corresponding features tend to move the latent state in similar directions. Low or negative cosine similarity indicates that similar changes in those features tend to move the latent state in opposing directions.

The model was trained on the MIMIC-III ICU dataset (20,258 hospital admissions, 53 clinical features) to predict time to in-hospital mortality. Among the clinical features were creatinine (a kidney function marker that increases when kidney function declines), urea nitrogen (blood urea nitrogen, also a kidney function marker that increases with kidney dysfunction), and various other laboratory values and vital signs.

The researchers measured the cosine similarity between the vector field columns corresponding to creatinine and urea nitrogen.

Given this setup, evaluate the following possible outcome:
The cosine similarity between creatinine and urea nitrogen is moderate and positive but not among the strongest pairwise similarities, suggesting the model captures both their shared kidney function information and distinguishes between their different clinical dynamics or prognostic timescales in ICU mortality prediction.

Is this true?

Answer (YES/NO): NO